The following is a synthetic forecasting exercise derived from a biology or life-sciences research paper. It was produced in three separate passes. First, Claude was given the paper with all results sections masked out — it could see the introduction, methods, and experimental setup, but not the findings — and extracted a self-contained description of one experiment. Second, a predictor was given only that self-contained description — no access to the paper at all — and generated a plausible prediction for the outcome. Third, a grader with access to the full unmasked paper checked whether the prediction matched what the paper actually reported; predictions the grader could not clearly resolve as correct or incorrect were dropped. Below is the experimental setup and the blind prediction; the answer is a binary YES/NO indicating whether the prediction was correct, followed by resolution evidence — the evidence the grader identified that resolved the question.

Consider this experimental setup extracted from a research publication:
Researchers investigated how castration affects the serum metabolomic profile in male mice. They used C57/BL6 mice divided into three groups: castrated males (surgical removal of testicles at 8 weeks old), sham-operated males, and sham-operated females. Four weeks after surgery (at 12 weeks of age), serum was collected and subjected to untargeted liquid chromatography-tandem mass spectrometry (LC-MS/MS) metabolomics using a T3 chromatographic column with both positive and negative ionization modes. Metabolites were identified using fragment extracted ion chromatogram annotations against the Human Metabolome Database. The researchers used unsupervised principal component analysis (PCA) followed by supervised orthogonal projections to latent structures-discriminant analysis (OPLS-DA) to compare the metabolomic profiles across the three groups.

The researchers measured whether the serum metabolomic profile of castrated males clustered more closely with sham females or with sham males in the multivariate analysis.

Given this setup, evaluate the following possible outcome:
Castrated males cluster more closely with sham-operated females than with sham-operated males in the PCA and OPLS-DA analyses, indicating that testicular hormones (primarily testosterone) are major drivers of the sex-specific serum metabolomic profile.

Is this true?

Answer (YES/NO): YES